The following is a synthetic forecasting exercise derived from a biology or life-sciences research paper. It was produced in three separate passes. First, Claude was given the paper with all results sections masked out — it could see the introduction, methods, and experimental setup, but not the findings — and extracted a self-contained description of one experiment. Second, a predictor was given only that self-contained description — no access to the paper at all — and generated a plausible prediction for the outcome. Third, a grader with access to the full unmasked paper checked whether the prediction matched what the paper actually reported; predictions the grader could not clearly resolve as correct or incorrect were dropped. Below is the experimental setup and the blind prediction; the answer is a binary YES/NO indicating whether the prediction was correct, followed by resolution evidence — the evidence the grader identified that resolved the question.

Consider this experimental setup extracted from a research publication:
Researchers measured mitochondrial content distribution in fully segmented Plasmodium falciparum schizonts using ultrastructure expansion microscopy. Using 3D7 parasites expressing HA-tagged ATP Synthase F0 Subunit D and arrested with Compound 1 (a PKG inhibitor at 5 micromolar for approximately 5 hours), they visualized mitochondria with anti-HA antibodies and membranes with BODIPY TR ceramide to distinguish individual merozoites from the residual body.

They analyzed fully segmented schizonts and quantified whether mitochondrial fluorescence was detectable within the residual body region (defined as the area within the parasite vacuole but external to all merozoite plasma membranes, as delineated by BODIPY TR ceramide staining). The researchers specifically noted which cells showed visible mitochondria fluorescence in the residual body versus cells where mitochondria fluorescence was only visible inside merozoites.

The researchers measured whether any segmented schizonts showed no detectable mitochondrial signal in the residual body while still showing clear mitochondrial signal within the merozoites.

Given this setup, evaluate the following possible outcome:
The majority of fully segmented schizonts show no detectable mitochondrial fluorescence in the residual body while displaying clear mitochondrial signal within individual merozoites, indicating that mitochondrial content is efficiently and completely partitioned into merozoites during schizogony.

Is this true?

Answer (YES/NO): NO